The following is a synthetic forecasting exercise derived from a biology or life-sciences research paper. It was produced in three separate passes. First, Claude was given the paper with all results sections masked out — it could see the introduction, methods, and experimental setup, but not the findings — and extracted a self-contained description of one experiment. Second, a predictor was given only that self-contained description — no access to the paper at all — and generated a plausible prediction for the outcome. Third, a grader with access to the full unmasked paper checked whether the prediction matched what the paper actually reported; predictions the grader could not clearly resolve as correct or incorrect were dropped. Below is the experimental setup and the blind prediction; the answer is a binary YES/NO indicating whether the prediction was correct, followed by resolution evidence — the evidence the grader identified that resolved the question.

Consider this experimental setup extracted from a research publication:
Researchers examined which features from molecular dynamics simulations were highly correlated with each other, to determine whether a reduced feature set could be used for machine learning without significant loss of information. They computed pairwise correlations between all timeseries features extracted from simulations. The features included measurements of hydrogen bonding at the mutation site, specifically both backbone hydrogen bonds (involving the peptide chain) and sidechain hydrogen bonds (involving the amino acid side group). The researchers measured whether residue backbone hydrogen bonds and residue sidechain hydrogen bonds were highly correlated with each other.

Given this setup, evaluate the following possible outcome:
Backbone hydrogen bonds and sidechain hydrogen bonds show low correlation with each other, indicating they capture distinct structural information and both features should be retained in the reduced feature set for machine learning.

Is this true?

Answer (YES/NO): NO